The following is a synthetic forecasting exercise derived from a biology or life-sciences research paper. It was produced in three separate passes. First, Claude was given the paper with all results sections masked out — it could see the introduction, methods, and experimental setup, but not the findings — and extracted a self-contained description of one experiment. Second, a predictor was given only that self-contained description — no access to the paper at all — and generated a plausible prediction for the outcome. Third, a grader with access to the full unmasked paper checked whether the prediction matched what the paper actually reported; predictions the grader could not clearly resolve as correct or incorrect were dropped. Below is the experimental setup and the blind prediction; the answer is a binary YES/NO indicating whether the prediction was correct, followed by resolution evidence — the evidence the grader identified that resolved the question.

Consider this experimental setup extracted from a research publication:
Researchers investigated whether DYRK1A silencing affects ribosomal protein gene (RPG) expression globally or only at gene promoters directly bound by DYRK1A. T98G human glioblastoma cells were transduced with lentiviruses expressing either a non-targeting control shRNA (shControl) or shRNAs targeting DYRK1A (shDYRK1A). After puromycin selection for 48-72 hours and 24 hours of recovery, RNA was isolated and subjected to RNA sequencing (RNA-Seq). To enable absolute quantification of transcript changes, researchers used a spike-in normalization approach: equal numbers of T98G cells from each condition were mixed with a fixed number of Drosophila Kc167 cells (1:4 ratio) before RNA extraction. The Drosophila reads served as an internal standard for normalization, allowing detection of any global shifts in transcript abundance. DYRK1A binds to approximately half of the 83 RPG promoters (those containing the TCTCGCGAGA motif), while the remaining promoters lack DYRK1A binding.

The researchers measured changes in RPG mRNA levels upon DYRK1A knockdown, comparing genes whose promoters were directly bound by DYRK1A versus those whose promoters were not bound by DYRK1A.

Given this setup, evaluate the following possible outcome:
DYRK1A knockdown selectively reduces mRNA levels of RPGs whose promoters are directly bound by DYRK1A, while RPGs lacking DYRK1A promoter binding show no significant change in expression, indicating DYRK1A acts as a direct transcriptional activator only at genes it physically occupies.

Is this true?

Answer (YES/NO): NO